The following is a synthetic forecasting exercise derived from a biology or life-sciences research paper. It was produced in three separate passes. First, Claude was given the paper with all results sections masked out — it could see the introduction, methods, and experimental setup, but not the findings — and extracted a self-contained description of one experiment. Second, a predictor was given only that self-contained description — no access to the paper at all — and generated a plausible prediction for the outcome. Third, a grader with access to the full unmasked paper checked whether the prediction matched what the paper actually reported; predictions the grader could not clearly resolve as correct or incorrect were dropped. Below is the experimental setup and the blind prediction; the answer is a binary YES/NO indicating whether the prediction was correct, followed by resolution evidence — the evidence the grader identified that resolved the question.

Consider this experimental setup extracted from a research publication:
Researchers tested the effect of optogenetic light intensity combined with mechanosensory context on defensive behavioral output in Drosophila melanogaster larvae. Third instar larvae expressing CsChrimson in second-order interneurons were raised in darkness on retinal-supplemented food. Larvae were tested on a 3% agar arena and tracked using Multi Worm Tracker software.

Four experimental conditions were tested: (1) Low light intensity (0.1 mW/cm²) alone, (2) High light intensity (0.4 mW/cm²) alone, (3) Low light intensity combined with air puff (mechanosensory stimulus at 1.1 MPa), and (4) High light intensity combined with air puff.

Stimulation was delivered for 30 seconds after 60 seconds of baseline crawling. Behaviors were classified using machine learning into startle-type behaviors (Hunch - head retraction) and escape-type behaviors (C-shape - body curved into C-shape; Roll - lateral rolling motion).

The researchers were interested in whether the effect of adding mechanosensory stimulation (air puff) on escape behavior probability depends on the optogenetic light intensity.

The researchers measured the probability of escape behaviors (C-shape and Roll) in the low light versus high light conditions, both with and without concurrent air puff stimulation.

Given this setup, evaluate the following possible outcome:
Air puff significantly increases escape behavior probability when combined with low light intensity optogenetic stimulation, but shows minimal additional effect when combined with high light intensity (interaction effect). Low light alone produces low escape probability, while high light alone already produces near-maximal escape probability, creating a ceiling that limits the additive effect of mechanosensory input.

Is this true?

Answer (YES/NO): NO